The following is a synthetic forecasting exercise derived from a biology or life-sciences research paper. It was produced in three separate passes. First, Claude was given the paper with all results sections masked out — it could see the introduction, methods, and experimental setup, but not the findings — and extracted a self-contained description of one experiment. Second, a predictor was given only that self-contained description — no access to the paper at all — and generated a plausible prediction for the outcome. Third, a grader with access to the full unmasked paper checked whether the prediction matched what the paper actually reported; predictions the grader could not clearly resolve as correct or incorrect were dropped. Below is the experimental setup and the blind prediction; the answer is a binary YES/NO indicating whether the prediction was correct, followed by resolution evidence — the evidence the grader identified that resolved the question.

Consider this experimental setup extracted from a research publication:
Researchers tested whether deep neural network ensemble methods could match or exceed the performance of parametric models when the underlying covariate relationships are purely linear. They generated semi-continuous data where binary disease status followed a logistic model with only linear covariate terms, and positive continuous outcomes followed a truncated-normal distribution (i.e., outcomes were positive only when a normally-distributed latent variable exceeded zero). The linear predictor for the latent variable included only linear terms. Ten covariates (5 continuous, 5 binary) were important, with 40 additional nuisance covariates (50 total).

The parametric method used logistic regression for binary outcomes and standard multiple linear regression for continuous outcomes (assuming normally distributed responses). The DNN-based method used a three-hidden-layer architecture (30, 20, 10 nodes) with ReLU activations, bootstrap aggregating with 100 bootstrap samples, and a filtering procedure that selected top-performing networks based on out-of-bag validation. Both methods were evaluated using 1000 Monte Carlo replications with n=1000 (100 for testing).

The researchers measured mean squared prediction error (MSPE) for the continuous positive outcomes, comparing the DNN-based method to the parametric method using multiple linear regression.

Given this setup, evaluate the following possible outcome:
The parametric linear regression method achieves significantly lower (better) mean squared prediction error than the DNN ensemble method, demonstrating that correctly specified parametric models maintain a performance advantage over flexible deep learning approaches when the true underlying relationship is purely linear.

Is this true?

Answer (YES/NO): NO